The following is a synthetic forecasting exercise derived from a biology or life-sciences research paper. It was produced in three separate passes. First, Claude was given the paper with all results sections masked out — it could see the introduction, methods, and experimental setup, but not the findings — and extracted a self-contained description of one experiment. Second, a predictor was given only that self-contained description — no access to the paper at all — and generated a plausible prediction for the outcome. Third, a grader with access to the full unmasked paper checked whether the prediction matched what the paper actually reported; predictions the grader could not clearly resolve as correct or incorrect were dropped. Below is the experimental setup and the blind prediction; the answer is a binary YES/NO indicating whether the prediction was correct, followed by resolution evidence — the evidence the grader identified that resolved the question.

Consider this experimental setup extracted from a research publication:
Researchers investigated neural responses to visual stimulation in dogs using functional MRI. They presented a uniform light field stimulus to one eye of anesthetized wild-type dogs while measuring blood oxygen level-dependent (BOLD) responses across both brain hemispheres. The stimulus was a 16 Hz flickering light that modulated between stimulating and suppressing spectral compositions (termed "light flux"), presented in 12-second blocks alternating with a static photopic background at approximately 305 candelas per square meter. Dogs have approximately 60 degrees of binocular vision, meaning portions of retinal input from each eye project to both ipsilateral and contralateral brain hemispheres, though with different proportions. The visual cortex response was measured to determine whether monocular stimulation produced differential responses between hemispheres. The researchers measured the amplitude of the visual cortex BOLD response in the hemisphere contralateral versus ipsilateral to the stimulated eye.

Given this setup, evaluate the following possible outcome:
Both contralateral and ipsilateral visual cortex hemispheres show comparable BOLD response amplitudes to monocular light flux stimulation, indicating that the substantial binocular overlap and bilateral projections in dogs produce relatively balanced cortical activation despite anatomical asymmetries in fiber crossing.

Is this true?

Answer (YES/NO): NO